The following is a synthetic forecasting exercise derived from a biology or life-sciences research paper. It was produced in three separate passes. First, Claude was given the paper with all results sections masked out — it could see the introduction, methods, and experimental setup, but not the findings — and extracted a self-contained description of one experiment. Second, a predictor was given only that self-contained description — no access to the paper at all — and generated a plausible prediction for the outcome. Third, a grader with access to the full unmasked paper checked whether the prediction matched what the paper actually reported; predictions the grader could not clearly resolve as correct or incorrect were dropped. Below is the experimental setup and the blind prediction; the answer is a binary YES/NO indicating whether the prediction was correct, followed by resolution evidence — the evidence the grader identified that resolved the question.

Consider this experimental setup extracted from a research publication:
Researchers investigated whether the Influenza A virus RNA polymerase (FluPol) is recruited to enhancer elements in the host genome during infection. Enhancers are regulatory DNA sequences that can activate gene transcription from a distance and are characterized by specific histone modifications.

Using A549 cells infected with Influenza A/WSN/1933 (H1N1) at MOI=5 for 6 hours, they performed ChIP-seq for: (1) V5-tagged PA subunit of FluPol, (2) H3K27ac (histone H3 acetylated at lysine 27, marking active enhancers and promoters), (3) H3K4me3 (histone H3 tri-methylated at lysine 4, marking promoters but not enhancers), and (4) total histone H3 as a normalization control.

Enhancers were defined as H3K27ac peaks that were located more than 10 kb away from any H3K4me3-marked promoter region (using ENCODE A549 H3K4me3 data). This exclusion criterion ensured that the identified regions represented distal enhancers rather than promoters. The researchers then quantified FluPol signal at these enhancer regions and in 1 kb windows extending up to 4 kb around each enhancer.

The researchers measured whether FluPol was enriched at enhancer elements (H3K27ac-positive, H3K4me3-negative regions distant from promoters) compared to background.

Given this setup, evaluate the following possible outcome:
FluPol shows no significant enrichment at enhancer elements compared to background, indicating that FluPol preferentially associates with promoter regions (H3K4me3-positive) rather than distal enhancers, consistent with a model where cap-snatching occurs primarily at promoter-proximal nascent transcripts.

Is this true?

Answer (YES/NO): NO